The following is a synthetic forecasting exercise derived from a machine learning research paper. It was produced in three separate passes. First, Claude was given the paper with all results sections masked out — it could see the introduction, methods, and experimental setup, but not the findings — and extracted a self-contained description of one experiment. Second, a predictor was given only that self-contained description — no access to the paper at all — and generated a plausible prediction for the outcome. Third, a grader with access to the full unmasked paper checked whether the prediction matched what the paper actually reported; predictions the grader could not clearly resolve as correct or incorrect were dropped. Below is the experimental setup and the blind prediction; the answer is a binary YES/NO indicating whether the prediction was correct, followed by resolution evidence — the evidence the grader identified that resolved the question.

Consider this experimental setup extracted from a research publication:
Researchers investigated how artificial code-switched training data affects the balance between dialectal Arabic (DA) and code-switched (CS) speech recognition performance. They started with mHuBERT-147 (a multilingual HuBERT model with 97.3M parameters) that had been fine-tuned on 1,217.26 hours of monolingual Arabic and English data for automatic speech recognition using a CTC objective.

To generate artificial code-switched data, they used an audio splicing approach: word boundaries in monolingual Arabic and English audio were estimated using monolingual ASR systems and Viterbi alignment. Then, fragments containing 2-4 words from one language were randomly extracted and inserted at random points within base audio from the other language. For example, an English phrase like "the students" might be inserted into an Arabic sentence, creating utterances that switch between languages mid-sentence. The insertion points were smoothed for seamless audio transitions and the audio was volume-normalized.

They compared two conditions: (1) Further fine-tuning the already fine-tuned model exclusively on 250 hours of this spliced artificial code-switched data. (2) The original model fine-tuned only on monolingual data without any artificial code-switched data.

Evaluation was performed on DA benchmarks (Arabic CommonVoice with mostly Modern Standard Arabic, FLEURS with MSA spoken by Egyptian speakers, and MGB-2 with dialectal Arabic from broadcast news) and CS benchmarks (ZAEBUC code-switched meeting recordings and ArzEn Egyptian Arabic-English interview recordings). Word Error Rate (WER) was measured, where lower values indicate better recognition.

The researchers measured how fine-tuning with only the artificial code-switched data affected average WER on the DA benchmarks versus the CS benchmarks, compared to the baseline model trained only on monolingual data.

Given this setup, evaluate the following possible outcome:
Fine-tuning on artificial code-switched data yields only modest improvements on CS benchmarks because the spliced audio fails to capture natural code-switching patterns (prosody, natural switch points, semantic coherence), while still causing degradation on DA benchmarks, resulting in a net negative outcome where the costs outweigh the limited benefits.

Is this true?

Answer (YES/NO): NO